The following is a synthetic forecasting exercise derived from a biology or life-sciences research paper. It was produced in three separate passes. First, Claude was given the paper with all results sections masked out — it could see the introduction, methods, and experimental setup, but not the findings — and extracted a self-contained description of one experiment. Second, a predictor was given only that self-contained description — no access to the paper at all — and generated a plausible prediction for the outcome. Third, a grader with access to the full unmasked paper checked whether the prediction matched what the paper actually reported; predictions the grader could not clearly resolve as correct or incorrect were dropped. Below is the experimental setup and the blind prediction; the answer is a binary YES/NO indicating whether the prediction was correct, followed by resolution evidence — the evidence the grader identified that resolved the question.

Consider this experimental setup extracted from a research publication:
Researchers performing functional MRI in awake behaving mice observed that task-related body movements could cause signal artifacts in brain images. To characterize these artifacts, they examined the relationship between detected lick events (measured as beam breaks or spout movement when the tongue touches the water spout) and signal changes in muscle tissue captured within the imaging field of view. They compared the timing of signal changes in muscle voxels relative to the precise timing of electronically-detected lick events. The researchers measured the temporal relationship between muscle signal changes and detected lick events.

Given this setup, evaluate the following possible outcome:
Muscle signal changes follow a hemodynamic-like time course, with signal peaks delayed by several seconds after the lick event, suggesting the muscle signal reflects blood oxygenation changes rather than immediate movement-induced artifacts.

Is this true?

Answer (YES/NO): NO